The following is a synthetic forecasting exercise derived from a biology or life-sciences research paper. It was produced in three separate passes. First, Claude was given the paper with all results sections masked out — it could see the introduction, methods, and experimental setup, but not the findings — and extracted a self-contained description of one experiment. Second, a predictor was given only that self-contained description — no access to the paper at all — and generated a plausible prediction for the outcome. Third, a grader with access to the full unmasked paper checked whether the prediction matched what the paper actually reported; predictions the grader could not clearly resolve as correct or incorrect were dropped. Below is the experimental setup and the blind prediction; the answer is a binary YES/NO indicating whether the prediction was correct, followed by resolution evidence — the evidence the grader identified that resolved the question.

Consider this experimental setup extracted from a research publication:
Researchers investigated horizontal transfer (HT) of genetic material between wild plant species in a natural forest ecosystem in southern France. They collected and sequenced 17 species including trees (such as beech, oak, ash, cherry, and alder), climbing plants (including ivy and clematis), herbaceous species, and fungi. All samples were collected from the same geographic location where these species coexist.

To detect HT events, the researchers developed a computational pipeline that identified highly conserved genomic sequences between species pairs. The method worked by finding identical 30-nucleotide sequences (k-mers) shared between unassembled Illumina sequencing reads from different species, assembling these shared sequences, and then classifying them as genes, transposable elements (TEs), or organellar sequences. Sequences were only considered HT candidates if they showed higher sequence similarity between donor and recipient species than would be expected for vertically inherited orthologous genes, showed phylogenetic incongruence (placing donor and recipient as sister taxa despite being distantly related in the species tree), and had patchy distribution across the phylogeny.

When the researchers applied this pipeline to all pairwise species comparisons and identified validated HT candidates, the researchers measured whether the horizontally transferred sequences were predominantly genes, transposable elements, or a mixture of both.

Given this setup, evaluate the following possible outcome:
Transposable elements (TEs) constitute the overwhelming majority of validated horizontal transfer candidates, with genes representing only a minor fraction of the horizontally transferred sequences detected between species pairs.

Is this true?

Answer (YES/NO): NO